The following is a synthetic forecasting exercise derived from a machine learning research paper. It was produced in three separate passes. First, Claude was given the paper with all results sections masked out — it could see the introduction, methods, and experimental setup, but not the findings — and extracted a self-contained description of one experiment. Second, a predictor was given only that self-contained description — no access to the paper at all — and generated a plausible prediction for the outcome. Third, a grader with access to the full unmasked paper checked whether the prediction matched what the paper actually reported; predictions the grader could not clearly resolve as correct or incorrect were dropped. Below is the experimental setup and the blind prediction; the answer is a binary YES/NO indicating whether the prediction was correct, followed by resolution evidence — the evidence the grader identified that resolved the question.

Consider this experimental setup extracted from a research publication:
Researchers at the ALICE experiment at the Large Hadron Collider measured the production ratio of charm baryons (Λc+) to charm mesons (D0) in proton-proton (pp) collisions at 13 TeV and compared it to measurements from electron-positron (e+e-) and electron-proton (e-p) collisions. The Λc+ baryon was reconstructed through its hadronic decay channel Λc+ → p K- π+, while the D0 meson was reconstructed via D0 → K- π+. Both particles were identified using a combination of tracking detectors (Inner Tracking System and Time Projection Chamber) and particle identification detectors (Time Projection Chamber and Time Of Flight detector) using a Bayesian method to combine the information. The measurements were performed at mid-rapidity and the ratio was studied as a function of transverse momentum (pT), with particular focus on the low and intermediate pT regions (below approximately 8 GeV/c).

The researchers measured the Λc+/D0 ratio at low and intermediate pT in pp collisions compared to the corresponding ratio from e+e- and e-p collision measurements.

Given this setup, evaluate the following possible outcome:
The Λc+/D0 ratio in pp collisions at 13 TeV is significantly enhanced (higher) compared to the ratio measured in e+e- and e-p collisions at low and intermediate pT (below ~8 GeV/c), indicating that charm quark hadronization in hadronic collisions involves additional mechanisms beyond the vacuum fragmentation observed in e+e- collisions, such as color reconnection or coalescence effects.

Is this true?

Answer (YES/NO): YES